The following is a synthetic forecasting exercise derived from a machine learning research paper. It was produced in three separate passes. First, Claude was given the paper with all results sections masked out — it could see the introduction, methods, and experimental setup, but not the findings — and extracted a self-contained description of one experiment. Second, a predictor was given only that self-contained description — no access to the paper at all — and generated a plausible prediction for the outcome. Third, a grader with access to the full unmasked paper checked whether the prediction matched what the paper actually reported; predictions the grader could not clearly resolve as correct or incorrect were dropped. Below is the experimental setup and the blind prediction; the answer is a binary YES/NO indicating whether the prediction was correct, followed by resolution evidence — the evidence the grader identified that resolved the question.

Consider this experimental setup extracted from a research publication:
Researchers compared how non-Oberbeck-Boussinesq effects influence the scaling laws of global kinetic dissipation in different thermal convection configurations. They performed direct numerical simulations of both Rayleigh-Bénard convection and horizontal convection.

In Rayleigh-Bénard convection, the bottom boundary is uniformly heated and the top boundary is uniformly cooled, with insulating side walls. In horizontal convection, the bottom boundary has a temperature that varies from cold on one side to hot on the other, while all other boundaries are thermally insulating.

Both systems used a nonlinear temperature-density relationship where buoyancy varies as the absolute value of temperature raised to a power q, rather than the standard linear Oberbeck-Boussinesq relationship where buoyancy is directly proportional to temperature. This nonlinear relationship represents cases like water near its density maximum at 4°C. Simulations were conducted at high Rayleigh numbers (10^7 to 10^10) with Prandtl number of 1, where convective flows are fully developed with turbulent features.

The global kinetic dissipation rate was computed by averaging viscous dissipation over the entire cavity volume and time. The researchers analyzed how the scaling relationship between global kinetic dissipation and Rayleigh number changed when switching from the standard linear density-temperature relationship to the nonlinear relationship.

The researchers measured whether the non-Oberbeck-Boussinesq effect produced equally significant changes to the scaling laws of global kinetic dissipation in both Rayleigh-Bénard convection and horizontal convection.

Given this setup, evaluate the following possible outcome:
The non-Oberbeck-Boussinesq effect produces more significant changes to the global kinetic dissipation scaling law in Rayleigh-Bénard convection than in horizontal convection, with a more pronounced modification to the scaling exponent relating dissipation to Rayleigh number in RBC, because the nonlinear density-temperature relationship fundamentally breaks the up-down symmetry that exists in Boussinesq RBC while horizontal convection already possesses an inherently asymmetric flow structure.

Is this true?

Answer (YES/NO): NO